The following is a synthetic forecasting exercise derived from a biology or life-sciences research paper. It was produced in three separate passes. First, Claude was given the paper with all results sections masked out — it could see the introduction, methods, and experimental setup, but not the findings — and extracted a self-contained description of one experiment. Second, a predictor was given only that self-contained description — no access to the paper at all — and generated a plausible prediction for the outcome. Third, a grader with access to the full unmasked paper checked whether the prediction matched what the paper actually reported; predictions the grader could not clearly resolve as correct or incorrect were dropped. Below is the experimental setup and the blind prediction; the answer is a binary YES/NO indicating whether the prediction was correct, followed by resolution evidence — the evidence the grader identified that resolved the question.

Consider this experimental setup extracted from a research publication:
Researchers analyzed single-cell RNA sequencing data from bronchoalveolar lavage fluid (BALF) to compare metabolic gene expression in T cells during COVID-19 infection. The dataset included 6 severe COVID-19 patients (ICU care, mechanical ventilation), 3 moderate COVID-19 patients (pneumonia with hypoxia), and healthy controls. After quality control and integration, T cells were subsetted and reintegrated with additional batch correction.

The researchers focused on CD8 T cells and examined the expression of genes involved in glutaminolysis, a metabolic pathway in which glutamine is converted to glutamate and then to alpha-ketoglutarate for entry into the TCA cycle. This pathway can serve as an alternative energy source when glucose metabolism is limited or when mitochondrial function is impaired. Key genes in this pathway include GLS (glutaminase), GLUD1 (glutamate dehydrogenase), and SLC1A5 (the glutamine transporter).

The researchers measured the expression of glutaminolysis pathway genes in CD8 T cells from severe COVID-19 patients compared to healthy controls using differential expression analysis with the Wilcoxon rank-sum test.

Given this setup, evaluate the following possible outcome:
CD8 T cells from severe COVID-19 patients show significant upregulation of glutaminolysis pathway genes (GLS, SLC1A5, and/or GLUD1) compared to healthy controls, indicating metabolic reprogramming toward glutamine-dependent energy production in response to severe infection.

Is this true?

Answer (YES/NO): YES